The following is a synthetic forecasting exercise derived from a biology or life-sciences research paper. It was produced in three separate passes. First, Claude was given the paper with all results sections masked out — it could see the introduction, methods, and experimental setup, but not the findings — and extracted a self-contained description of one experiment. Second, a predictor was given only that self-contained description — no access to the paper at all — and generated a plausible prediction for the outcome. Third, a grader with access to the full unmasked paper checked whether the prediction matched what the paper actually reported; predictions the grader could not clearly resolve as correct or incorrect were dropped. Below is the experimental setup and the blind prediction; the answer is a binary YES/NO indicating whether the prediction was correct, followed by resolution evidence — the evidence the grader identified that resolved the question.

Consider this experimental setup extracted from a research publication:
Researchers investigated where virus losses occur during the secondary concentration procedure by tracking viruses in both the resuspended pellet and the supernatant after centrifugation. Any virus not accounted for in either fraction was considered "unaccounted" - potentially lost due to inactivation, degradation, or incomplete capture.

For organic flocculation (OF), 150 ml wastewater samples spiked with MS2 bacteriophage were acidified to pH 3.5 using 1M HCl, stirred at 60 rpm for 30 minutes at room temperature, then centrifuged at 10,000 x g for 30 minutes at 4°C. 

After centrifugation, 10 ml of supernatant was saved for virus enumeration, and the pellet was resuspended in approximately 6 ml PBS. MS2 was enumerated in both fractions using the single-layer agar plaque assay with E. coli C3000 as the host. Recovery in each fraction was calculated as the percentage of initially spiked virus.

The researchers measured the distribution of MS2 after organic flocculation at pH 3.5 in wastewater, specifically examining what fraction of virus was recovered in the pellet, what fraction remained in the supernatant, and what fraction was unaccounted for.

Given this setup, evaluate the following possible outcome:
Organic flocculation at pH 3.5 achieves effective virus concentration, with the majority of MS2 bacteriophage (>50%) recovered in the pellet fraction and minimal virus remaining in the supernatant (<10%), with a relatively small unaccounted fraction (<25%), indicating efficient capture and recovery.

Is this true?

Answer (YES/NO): NO